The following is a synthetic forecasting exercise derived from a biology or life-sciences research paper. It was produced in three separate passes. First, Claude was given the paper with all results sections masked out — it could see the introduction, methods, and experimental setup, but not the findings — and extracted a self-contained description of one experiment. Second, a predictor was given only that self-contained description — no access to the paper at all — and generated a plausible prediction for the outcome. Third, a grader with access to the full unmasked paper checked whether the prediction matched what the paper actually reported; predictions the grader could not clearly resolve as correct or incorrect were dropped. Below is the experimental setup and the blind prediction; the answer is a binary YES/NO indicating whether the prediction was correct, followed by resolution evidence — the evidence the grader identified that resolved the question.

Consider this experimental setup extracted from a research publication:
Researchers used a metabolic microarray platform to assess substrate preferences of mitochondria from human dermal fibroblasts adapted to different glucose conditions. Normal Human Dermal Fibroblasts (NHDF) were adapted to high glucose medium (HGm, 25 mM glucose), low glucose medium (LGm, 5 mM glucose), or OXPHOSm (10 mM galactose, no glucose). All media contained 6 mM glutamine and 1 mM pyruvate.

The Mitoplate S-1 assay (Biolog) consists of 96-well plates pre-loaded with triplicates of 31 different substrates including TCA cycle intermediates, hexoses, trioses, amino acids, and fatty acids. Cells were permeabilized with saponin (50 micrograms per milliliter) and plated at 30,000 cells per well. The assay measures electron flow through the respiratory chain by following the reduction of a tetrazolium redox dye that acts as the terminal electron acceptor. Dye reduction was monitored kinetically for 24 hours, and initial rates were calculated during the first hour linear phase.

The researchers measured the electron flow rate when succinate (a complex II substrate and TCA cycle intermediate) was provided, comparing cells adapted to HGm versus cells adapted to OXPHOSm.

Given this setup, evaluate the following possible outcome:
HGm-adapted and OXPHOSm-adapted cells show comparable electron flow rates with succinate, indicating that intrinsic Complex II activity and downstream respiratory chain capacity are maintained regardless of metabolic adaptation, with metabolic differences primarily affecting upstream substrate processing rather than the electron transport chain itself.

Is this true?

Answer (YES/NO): NO